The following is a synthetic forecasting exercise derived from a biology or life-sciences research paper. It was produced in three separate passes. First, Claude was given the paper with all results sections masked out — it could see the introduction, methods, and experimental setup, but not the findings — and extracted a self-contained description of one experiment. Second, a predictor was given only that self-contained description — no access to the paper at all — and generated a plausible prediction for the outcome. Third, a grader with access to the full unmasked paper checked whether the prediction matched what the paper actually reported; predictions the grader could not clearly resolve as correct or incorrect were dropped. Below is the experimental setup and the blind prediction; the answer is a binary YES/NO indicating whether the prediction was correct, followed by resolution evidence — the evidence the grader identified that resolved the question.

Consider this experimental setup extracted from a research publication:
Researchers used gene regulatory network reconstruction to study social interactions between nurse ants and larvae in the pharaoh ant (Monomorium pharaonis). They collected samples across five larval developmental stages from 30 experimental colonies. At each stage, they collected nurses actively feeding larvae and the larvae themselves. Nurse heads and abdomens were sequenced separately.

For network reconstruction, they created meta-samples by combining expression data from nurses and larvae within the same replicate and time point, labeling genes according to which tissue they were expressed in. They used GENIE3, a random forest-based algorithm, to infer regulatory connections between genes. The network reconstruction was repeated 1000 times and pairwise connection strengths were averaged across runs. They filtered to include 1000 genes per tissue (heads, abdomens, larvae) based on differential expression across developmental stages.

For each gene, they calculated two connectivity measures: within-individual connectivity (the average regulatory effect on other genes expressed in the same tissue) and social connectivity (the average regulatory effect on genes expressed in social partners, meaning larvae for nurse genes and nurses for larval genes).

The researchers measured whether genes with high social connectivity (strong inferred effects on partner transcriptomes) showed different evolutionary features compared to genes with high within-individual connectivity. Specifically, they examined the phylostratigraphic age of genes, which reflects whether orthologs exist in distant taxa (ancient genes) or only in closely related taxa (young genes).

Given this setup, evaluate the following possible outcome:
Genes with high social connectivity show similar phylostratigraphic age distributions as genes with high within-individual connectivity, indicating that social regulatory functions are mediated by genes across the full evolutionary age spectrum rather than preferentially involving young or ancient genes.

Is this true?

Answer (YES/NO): NO